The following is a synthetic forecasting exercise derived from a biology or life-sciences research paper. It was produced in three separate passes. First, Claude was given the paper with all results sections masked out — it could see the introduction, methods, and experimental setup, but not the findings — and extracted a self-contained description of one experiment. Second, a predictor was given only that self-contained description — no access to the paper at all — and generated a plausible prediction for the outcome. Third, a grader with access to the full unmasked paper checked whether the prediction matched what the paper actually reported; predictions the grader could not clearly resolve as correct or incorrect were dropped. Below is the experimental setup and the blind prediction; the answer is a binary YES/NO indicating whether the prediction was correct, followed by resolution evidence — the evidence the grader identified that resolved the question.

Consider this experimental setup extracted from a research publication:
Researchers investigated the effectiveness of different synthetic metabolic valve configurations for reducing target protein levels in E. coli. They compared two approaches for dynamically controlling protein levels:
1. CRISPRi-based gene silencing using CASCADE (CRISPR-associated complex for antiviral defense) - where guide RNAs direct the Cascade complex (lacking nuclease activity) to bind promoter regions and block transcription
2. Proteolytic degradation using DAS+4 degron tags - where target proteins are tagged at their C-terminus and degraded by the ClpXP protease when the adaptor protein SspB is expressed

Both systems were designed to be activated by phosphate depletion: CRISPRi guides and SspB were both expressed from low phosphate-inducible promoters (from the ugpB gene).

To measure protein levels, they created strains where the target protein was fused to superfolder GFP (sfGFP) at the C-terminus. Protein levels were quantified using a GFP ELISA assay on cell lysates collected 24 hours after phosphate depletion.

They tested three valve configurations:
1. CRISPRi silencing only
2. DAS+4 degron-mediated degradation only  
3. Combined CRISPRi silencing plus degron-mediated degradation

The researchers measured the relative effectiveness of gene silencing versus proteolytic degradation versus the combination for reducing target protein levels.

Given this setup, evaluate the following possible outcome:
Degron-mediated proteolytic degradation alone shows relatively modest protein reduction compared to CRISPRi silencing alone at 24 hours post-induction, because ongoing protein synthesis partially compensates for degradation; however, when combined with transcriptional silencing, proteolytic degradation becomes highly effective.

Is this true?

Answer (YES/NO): NO